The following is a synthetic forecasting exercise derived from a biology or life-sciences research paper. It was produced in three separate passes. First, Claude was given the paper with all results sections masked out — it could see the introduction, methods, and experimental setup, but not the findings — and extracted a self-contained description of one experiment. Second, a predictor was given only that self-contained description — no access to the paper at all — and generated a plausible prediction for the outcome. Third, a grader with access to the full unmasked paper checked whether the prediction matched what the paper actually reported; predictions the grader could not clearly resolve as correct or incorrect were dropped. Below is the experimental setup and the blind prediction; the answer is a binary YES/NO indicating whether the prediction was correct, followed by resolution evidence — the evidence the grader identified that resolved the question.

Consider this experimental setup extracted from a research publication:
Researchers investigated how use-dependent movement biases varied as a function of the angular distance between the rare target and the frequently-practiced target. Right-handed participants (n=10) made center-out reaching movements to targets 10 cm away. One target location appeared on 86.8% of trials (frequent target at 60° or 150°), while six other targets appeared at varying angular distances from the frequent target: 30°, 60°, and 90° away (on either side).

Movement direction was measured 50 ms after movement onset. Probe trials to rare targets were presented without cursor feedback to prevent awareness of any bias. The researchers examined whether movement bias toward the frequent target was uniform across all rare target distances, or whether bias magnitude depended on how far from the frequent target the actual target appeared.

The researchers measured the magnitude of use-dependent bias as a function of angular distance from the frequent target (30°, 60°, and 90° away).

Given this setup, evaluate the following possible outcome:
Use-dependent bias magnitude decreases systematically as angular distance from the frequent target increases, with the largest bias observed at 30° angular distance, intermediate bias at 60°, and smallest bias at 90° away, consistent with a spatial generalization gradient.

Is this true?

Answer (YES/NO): NO